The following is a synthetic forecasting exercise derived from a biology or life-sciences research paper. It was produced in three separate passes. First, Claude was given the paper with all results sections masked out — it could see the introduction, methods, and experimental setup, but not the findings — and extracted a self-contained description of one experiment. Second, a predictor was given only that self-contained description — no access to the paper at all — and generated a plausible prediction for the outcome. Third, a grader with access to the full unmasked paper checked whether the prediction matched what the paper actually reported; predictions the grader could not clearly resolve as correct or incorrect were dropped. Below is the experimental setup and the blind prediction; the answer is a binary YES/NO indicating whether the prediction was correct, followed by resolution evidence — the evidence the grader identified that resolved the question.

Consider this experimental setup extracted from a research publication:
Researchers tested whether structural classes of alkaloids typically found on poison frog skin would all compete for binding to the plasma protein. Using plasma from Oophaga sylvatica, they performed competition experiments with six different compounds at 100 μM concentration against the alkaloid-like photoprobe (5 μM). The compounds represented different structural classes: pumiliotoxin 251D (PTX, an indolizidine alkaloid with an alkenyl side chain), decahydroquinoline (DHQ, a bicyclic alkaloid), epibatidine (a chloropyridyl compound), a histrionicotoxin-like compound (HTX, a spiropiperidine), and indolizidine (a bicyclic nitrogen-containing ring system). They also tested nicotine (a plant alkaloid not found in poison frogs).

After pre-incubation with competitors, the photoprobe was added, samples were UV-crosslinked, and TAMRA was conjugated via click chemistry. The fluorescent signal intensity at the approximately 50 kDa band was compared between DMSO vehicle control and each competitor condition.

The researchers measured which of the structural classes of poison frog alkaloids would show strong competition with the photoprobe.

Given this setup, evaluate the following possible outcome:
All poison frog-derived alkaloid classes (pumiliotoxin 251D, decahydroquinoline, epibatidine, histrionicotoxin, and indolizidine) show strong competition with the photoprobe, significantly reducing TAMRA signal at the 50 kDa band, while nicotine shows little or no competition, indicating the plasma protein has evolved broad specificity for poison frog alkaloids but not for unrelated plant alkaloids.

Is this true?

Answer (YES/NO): YES